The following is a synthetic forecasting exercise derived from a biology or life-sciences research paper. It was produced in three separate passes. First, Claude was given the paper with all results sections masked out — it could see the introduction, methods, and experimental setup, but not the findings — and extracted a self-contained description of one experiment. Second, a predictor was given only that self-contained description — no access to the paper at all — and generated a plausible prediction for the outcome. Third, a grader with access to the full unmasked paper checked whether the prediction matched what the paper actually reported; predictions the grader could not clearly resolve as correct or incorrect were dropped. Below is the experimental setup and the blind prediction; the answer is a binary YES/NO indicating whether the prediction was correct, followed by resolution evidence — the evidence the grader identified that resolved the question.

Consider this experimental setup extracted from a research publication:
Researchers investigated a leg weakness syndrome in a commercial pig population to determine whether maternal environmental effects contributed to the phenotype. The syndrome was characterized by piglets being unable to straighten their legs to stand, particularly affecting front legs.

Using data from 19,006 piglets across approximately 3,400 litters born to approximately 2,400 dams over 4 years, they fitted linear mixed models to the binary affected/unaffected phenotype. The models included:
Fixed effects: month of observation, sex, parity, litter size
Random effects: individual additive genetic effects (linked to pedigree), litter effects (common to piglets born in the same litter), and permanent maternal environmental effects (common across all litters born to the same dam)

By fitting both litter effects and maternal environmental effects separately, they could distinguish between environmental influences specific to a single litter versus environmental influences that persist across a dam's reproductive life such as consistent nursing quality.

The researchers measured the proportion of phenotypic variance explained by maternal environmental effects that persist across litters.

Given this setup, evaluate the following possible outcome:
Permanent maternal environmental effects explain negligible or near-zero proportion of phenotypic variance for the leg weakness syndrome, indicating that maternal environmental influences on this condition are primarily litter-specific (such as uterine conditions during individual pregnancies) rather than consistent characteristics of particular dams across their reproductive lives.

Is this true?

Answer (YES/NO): NO